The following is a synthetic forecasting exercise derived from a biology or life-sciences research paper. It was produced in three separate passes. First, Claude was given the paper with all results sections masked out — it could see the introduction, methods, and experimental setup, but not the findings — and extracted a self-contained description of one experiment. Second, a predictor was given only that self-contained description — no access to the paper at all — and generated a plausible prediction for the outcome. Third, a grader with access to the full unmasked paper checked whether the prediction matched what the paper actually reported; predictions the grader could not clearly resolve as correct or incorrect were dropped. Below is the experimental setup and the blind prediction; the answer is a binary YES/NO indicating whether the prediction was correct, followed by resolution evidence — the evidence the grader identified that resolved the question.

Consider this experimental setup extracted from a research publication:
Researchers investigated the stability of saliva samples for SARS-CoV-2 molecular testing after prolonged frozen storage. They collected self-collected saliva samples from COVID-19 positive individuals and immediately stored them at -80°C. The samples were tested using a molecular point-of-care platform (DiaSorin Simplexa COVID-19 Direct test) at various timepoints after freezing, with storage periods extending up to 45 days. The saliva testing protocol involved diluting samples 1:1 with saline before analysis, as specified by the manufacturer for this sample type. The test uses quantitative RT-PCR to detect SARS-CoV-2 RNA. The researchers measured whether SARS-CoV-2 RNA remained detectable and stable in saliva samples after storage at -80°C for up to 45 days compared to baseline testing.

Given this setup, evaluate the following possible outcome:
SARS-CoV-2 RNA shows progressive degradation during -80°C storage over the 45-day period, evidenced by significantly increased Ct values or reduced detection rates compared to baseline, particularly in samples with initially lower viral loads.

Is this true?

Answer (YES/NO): NO